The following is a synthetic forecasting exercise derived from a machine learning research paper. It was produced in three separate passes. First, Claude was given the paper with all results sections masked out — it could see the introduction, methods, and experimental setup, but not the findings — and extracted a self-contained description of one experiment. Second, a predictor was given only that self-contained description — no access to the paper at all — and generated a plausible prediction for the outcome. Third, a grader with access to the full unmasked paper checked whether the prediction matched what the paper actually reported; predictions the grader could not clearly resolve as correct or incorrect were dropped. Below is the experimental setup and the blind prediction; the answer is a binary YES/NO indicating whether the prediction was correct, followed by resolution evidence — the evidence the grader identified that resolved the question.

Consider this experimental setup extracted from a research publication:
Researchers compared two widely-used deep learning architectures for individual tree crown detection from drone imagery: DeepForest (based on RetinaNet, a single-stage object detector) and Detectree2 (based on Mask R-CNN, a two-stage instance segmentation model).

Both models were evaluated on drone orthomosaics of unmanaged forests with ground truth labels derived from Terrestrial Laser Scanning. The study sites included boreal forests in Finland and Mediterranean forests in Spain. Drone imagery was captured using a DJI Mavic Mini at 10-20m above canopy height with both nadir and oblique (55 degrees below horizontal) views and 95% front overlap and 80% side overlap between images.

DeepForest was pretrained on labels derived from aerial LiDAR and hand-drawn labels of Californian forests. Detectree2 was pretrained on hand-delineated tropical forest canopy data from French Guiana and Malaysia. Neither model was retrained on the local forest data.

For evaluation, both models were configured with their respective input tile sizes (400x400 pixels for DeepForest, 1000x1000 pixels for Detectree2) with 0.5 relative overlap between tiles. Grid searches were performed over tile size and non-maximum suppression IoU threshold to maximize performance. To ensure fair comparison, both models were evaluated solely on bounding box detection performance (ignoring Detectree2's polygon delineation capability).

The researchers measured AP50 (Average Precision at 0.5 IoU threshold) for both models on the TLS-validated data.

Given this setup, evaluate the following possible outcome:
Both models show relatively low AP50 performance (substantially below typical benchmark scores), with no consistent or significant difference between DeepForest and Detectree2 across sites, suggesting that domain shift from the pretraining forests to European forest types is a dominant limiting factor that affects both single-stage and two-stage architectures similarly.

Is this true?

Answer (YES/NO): NO